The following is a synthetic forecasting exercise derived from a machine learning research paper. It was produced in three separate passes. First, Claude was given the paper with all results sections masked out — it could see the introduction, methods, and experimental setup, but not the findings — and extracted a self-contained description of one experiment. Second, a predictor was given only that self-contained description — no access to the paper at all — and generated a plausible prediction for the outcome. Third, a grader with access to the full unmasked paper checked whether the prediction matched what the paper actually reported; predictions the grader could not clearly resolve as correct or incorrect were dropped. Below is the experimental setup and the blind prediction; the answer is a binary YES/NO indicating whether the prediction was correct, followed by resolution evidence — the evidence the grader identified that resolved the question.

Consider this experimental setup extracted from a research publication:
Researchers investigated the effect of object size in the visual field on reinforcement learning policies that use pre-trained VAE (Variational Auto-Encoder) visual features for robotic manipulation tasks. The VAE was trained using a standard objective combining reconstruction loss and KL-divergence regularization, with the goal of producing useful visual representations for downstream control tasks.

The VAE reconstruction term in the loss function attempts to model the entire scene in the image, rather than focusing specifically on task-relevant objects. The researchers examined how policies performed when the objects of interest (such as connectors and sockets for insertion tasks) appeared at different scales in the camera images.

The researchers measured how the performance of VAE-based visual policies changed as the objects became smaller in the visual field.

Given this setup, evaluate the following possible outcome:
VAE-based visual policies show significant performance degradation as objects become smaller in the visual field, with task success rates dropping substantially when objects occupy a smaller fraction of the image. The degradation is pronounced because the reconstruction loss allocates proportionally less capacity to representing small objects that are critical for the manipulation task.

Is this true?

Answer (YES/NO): YES